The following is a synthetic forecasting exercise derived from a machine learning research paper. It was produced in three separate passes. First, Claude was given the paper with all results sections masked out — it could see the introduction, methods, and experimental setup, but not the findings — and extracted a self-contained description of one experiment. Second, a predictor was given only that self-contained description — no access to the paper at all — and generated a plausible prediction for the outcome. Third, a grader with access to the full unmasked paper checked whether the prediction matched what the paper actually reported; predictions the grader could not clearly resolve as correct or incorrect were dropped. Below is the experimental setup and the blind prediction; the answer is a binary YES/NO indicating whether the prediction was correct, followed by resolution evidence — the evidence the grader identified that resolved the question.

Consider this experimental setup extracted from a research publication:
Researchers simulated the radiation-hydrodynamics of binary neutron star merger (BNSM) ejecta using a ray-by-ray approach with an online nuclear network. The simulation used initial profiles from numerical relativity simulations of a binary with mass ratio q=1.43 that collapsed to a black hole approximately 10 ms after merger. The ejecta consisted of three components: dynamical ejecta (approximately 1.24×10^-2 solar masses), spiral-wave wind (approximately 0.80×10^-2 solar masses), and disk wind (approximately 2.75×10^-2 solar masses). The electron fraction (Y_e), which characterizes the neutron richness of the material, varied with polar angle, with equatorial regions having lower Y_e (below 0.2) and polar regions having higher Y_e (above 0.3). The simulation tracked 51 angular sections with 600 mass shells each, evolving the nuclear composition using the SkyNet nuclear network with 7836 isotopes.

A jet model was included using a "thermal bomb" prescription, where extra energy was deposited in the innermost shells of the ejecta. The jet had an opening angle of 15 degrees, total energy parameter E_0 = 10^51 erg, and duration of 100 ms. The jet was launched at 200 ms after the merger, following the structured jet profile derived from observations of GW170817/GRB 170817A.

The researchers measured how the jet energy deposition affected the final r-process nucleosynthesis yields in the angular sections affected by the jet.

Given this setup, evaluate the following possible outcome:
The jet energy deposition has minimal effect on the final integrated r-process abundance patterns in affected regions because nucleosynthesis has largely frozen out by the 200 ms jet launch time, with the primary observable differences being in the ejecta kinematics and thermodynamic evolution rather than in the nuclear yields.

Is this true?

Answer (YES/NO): NO